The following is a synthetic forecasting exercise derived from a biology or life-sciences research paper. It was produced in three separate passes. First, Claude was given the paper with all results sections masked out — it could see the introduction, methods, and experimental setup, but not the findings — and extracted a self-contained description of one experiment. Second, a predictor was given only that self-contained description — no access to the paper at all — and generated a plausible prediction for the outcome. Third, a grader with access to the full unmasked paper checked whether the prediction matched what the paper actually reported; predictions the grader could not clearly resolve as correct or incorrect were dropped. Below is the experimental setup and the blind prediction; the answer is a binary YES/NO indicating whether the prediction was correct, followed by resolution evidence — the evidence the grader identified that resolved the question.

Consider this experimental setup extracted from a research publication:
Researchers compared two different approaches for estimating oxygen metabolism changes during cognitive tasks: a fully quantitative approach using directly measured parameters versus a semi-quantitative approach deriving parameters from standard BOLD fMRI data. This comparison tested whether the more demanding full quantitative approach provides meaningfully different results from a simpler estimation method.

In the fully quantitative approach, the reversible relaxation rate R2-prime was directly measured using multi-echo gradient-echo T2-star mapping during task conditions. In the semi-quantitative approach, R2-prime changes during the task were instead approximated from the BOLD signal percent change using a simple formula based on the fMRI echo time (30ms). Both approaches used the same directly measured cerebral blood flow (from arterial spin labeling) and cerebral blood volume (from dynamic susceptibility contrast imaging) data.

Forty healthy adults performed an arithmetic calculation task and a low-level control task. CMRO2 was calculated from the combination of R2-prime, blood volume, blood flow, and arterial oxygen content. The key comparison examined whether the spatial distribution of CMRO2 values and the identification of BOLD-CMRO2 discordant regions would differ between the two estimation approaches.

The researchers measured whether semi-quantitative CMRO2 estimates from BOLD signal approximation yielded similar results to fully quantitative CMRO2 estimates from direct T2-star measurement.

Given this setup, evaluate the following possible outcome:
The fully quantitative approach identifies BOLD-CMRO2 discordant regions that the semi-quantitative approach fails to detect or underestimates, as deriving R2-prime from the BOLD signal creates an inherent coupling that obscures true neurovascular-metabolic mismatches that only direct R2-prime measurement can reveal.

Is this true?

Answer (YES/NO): NO